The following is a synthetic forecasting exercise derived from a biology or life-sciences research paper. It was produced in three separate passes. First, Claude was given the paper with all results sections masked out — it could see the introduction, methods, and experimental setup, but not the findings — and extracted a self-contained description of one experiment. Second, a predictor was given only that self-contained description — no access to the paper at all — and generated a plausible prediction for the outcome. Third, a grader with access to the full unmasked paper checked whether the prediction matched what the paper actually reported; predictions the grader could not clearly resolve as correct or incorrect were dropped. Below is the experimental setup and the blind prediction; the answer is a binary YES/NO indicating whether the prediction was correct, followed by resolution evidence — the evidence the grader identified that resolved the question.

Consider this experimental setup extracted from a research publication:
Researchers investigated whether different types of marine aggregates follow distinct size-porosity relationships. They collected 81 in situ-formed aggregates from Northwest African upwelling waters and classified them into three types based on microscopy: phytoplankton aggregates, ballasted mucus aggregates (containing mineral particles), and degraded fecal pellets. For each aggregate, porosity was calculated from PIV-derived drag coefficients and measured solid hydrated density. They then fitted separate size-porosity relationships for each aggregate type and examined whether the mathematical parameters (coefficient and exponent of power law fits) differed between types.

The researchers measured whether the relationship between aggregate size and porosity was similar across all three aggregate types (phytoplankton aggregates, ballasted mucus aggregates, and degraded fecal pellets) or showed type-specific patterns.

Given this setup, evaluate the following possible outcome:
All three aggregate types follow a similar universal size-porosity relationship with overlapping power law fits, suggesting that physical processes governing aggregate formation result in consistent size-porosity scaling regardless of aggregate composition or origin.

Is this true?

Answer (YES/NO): NO